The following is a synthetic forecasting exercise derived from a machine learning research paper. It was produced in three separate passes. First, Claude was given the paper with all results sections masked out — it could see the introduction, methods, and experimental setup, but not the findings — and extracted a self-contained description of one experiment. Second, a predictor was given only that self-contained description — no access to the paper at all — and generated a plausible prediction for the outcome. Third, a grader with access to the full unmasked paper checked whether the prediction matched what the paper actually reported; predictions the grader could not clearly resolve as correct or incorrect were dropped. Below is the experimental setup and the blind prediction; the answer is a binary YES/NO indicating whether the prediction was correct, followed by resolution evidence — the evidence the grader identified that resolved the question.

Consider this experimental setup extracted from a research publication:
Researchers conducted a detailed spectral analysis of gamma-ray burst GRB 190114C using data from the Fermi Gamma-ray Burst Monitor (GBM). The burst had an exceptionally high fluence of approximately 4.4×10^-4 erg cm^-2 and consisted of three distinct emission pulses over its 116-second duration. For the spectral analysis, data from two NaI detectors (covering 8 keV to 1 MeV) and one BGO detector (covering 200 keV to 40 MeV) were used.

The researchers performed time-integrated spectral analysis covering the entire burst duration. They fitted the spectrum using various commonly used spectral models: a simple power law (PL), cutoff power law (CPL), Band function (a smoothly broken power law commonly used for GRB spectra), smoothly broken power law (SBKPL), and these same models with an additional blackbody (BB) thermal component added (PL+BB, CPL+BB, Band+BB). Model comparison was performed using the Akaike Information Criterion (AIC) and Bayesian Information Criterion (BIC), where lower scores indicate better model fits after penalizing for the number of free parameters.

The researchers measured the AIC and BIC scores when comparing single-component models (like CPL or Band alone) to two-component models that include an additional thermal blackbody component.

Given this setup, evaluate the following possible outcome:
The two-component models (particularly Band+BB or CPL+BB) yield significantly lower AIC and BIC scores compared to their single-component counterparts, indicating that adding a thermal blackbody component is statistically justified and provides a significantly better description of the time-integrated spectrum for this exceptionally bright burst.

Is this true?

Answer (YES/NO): YES